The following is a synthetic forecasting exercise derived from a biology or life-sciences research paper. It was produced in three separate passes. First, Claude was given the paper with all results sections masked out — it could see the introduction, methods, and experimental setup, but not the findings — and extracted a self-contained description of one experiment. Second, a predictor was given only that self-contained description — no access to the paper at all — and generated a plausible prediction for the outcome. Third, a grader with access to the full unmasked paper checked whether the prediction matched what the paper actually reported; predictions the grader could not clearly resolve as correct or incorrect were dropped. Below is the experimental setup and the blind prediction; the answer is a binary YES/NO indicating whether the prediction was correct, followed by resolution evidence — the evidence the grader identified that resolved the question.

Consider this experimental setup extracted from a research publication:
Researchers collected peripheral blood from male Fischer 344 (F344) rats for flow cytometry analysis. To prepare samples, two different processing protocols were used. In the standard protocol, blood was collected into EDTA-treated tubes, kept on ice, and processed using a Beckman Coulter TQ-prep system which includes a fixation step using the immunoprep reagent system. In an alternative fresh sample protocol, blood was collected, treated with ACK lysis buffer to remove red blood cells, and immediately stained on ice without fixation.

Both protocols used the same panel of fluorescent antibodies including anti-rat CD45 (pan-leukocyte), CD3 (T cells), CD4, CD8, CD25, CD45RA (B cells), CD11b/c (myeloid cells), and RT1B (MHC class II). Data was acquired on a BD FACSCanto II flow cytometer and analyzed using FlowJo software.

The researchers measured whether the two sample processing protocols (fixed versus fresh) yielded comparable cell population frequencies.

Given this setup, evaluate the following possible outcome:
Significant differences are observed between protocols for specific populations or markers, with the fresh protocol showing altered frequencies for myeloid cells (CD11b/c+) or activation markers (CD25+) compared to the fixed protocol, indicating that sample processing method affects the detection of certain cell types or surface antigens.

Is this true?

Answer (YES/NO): NO